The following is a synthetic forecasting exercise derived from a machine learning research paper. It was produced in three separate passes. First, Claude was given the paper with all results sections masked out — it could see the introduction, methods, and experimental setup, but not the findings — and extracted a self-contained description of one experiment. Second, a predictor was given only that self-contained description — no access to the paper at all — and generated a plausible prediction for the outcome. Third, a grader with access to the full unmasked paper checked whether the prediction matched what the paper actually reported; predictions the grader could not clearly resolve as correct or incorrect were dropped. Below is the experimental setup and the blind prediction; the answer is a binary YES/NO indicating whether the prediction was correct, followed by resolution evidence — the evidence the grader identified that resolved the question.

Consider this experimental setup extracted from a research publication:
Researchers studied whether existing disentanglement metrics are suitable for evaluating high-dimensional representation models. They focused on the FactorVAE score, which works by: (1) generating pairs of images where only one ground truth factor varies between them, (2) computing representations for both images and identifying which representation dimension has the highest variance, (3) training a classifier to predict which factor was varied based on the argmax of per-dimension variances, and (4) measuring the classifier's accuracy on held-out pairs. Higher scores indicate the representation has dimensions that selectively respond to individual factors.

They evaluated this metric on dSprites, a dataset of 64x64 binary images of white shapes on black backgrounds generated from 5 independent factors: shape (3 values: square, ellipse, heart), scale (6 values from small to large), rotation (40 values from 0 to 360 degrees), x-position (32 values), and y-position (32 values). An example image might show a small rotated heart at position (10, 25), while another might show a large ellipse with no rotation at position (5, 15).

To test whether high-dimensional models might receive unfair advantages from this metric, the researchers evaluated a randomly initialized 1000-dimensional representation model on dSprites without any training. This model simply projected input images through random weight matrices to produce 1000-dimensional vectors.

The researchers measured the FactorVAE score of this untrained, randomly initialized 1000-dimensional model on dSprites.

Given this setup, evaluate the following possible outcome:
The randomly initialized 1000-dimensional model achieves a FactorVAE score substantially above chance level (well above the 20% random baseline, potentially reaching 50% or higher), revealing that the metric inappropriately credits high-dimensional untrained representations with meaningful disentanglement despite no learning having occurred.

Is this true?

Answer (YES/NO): YES